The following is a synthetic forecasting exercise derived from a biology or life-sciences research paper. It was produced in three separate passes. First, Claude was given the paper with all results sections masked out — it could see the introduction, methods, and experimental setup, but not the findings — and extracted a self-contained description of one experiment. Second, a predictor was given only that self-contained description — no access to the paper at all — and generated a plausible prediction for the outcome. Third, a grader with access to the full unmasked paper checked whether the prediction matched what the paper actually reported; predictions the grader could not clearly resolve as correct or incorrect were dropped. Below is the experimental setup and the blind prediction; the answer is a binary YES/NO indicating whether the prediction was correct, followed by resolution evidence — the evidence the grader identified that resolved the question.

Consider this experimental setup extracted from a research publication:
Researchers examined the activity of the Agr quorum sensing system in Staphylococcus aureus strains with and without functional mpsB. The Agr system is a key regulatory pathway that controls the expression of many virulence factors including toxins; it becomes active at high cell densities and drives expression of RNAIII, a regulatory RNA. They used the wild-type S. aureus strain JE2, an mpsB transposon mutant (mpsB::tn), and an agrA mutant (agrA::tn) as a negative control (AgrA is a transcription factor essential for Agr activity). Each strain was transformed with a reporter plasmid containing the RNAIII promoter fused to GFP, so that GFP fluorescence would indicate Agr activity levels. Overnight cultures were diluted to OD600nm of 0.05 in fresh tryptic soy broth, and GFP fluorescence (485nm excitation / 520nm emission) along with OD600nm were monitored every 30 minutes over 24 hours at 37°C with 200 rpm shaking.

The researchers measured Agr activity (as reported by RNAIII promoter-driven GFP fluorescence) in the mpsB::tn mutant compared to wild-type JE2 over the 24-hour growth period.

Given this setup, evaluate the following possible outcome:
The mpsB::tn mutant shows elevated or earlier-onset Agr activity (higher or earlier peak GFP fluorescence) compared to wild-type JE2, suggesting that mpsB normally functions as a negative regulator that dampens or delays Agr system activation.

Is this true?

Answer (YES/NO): NO